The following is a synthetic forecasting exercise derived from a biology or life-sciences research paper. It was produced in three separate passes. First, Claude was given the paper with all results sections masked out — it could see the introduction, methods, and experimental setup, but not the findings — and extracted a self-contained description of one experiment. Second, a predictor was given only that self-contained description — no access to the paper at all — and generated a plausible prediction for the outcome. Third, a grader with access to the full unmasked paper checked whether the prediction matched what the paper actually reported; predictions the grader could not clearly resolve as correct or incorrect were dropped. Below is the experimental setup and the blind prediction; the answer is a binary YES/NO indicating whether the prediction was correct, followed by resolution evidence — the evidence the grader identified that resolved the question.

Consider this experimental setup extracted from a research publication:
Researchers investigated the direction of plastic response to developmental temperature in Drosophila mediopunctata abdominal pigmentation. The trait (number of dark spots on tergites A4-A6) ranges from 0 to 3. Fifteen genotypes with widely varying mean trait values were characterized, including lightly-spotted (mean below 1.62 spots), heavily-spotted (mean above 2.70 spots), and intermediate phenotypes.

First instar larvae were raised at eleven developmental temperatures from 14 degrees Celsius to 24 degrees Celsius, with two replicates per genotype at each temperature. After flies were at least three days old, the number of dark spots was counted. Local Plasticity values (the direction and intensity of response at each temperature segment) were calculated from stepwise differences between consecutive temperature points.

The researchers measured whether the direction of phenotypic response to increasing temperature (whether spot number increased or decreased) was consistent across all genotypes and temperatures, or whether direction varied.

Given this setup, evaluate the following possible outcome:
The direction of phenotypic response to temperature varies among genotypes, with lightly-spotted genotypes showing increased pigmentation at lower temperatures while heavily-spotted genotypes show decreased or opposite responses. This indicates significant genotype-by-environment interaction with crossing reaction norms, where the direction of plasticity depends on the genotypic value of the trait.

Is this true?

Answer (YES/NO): NO